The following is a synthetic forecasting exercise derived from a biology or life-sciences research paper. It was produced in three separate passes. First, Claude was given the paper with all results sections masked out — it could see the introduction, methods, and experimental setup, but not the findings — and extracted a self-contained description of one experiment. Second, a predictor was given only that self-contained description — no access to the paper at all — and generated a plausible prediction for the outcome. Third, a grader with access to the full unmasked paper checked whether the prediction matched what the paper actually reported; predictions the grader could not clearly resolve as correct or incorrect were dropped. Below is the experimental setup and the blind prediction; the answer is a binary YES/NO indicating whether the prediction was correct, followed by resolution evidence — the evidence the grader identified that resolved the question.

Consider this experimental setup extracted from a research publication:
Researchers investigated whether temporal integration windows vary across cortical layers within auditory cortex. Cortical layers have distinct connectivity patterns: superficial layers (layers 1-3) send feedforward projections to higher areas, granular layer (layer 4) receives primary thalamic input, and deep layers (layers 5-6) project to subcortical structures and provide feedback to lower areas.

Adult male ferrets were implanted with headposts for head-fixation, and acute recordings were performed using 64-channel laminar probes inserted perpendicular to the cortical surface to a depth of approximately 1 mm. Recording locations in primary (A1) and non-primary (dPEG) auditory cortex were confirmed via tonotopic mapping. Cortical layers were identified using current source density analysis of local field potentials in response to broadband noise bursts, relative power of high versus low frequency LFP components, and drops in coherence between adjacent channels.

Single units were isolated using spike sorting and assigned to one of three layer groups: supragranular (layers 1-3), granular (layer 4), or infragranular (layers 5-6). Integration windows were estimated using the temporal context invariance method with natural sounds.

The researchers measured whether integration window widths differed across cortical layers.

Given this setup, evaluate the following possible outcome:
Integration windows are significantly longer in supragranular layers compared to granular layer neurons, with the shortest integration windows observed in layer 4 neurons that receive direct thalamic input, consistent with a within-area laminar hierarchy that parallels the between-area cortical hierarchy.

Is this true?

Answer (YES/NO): NO